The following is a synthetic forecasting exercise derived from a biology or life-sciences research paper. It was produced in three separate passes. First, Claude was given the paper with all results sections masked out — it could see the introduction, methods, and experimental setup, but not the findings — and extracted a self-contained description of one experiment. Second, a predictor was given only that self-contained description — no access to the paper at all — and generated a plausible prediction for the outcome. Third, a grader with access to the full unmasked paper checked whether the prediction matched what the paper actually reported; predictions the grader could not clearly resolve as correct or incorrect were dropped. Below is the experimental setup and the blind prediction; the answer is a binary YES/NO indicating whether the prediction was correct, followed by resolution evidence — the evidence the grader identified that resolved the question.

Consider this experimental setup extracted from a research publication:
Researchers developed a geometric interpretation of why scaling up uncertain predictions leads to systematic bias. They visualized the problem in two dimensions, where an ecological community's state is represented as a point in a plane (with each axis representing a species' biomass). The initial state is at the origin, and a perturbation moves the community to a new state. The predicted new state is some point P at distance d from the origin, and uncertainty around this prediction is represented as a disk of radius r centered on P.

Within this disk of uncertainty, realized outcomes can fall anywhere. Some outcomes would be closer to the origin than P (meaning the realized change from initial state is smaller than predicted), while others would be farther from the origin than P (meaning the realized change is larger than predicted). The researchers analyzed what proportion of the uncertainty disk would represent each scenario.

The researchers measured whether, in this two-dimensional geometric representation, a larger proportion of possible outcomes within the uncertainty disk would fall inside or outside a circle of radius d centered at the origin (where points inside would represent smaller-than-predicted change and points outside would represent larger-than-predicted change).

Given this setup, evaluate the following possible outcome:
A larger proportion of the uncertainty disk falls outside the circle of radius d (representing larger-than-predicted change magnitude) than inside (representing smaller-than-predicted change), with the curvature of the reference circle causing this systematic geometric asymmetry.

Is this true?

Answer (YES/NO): YES